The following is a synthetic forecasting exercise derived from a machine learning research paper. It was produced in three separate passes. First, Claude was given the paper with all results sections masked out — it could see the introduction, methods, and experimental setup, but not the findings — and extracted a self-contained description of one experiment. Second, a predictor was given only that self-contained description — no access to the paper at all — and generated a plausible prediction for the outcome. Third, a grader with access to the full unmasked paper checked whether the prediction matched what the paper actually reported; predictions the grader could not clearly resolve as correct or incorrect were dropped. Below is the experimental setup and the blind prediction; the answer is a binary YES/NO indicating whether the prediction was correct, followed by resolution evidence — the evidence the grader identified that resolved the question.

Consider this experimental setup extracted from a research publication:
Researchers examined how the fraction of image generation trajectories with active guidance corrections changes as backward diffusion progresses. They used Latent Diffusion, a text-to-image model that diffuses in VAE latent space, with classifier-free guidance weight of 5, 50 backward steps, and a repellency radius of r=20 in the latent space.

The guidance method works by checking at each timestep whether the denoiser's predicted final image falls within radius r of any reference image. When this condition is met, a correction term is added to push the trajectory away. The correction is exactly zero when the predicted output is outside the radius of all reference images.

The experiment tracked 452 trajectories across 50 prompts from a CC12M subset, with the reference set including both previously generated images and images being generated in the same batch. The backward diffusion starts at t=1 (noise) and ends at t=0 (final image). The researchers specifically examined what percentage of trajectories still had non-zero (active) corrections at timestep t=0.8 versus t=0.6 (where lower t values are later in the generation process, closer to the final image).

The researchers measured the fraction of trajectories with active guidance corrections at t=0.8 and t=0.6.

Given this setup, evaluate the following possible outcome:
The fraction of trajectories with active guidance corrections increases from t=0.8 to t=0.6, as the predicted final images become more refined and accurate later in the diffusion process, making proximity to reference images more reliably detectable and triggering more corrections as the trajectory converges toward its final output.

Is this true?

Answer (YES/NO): NO